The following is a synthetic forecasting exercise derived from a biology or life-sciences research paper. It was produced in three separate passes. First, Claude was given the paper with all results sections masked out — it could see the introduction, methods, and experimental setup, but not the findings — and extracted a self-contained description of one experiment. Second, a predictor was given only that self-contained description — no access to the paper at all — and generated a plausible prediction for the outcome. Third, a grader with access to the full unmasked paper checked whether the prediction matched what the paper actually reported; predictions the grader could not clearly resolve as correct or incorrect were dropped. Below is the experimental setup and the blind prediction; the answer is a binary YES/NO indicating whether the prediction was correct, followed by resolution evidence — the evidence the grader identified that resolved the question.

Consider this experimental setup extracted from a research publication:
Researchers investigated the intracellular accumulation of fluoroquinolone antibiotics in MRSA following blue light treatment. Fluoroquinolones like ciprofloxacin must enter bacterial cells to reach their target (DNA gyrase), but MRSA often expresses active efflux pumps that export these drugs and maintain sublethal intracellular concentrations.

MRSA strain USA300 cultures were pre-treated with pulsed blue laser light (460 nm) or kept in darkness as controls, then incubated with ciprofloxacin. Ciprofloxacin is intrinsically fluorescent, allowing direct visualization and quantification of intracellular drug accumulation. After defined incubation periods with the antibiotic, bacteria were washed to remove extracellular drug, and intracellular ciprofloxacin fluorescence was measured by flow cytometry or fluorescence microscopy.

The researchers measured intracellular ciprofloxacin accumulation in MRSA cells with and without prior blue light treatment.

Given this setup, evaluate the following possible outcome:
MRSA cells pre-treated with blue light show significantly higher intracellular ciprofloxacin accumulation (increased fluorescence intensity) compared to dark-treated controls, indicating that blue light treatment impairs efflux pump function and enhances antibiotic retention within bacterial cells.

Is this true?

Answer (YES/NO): NO